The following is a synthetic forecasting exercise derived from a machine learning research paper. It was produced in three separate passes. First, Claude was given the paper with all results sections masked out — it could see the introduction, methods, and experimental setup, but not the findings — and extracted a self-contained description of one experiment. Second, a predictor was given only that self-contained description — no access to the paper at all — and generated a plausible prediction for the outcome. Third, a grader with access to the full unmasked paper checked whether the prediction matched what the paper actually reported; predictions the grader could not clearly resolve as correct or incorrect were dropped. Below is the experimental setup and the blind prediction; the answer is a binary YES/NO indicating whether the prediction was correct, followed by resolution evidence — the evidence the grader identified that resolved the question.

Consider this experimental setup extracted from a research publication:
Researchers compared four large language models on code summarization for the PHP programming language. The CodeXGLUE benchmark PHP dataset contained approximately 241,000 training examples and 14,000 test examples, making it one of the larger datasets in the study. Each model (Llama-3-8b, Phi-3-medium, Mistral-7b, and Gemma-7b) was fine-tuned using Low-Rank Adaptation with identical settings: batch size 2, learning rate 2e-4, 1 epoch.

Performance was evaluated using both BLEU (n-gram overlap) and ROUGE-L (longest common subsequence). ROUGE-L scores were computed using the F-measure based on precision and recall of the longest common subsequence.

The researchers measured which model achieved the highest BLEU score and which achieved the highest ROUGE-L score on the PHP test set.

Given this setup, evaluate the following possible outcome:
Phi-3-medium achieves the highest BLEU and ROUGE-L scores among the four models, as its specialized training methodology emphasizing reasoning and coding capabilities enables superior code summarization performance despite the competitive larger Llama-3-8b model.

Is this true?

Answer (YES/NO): NO